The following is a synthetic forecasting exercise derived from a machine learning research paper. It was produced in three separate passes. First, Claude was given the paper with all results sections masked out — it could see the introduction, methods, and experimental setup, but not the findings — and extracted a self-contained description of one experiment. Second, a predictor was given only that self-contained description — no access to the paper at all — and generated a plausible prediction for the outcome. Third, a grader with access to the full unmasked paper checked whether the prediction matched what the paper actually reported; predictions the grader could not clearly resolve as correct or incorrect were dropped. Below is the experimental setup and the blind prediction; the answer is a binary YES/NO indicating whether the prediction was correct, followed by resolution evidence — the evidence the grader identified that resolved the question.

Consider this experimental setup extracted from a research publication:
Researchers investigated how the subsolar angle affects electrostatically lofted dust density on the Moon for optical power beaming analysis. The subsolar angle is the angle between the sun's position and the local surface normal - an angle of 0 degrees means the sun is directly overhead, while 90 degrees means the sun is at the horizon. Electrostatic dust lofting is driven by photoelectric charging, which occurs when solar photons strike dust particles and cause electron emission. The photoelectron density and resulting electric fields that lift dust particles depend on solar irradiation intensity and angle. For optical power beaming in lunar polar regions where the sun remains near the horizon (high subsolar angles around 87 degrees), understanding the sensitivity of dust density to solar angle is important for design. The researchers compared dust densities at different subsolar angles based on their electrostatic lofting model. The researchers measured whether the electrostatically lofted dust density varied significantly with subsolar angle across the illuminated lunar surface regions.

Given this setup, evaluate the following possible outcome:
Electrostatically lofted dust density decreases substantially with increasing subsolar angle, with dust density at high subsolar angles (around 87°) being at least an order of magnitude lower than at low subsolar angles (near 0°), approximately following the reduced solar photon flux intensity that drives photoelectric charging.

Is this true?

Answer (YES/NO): NO